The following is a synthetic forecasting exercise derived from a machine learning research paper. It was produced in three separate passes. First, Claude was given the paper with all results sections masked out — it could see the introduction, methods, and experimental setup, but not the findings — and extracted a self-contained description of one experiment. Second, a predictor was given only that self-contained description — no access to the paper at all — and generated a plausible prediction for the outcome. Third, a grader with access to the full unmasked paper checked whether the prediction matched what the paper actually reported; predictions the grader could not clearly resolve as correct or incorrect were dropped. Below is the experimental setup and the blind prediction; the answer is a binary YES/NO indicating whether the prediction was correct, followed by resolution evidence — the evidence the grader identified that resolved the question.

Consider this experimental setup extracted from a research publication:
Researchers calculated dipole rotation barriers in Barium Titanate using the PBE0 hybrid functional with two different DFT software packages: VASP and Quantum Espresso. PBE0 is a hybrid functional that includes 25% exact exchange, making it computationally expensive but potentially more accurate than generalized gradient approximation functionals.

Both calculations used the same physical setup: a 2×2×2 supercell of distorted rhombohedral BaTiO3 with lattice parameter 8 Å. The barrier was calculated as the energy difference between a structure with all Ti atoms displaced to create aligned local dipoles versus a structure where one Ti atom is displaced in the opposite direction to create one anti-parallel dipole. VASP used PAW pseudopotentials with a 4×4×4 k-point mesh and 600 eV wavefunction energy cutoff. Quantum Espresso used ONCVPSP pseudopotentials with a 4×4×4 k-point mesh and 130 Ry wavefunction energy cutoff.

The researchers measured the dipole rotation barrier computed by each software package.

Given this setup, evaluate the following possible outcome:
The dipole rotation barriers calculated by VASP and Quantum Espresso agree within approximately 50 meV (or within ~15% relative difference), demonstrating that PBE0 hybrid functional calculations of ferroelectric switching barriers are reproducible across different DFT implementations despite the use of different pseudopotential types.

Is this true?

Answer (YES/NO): YES